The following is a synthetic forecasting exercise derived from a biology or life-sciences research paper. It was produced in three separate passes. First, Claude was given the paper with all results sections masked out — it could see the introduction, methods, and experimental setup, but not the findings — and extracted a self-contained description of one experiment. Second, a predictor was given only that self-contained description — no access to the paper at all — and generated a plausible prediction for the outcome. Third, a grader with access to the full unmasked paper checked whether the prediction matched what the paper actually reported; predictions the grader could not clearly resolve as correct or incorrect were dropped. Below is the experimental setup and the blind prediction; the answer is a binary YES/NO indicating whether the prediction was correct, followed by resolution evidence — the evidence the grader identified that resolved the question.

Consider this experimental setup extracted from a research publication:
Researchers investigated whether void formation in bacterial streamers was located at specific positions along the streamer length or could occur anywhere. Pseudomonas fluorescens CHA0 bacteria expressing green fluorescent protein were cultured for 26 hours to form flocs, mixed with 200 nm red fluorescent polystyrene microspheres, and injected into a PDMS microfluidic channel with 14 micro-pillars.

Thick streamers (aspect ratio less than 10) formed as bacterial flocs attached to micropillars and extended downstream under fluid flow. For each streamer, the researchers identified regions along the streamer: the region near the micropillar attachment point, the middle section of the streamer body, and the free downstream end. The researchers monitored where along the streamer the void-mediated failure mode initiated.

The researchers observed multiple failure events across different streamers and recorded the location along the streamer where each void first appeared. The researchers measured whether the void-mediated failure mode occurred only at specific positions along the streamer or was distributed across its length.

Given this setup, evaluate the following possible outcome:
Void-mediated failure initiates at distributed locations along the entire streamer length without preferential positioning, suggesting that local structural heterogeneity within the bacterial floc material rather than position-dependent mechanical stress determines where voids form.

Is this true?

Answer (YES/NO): NO